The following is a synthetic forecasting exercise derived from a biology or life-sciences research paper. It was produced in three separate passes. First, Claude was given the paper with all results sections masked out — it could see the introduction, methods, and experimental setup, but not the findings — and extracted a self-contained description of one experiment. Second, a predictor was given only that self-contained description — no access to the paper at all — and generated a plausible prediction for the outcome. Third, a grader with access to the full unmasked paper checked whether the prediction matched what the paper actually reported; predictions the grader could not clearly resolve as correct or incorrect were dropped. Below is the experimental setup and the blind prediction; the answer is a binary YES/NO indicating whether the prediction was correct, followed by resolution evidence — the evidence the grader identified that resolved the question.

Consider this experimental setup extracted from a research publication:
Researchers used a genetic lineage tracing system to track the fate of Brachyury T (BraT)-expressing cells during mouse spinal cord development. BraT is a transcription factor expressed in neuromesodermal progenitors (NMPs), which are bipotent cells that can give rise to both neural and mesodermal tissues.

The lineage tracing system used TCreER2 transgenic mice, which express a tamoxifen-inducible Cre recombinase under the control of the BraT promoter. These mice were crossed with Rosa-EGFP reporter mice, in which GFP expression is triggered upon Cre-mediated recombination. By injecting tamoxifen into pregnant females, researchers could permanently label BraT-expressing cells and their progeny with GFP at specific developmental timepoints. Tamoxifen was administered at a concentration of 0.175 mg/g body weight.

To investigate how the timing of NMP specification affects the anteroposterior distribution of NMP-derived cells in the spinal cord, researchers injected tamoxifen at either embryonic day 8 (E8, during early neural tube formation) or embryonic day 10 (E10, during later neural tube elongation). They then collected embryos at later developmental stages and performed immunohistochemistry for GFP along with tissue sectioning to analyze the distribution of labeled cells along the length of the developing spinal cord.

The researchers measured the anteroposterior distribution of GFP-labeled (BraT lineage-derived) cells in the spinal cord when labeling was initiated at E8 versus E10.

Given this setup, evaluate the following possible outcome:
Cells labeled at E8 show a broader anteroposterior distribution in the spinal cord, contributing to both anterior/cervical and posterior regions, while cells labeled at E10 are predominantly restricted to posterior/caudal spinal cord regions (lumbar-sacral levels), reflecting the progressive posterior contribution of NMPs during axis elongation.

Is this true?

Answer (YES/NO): NO